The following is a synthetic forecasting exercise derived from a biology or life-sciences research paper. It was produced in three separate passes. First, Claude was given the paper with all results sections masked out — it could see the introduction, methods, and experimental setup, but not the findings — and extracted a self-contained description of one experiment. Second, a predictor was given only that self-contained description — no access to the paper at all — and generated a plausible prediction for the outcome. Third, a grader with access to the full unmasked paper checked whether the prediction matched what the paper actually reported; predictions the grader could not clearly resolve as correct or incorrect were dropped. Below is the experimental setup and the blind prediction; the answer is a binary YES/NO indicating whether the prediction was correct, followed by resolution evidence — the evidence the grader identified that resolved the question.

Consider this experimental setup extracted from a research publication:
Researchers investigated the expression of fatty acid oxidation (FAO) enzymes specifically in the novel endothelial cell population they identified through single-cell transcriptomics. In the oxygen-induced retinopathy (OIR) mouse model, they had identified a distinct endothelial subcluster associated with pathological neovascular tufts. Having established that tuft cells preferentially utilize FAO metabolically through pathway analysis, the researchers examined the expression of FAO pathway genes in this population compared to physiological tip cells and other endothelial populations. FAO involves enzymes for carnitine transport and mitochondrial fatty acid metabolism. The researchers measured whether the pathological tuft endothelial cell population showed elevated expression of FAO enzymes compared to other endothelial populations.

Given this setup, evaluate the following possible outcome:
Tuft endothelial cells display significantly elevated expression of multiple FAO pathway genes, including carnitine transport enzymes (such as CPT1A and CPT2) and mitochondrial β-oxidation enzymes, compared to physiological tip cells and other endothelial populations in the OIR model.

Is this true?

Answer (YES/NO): NO